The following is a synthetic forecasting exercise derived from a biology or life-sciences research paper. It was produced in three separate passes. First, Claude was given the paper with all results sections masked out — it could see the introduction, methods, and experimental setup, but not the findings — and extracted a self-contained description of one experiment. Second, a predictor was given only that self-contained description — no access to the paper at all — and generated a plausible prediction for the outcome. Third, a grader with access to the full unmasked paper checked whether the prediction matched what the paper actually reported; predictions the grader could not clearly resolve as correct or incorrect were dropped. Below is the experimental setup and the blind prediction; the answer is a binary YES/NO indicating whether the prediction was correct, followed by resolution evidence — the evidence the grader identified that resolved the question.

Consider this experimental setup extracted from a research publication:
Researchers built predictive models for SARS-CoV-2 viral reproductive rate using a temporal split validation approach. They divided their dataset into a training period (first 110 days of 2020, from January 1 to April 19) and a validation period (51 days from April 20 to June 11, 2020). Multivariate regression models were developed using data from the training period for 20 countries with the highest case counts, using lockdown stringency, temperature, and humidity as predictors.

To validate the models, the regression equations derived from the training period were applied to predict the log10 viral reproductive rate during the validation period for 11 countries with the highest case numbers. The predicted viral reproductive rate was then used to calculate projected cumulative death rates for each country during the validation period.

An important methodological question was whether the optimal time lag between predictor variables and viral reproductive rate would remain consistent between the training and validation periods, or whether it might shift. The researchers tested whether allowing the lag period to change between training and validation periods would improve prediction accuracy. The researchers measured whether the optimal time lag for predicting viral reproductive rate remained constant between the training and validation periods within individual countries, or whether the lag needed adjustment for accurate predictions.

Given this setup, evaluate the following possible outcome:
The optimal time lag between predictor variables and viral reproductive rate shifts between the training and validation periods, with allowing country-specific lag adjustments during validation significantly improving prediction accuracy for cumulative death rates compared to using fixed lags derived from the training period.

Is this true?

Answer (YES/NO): NO